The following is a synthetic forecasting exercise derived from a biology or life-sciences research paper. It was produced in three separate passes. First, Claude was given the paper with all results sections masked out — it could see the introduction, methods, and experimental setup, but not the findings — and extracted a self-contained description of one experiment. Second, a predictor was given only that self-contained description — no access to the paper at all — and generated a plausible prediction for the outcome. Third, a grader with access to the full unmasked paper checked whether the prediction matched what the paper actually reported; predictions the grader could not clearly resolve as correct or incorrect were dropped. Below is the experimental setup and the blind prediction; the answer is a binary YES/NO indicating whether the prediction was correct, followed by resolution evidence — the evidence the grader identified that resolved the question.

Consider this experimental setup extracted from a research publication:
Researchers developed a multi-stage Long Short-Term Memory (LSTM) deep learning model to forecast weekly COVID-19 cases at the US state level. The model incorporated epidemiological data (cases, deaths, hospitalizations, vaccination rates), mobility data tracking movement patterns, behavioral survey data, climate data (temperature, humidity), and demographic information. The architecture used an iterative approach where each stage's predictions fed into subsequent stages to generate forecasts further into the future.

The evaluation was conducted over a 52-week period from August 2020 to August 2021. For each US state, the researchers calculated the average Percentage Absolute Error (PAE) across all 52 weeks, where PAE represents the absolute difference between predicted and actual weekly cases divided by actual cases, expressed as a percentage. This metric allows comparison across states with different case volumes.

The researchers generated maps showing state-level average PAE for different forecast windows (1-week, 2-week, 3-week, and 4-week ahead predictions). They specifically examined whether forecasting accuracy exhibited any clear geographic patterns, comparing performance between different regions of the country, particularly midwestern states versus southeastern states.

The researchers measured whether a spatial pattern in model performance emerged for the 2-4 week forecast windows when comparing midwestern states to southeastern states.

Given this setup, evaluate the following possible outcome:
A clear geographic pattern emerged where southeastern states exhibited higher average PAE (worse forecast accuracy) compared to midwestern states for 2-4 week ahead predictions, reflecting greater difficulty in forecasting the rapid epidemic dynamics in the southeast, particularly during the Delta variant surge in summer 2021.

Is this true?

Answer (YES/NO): NO